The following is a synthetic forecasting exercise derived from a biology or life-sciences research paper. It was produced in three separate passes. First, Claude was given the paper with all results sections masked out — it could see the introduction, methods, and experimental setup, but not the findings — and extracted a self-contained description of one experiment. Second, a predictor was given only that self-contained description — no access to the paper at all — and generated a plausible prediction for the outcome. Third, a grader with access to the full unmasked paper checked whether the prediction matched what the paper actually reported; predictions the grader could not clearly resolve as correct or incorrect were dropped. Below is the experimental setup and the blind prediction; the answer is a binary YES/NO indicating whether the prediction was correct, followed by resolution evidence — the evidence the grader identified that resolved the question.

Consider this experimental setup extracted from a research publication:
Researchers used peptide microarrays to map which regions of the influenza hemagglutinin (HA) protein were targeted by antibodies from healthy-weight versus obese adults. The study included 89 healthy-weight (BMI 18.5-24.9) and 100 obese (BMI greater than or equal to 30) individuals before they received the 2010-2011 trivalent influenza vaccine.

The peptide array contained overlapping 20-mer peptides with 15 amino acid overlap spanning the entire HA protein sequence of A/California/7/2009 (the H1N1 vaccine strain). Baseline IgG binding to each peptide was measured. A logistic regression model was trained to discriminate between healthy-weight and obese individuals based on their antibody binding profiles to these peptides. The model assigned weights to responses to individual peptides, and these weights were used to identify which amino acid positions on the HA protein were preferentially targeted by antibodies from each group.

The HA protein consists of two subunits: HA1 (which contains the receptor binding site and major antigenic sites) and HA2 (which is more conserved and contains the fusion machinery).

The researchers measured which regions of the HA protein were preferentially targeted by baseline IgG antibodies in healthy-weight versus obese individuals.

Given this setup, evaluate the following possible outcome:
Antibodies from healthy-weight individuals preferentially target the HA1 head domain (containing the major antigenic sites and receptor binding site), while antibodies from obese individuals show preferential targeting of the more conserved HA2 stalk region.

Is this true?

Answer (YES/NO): YES